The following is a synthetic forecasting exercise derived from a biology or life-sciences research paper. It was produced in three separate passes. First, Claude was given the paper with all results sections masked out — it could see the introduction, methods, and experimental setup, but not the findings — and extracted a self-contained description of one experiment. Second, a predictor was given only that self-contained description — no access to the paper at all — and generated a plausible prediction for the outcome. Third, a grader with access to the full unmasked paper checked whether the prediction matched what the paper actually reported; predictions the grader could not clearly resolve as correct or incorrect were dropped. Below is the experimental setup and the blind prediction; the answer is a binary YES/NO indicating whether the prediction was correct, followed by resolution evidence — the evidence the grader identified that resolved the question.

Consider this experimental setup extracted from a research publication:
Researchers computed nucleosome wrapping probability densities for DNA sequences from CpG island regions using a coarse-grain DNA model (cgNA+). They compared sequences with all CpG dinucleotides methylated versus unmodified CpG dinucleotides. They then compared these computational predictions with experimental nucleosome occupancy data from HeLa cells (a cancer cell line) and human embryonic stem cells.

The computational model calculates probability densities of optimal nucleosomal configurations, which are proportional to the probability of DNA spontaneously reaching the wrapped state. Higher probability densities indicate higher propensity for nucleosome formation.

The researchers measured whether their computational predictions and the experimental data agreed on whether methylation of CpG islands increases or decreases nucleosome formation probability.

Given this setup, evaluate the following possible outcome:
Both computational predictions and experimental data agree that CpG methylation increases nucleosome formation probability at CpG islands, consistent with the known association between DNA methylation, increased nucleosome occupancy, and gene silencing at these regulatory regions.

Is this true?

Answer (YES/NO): YES